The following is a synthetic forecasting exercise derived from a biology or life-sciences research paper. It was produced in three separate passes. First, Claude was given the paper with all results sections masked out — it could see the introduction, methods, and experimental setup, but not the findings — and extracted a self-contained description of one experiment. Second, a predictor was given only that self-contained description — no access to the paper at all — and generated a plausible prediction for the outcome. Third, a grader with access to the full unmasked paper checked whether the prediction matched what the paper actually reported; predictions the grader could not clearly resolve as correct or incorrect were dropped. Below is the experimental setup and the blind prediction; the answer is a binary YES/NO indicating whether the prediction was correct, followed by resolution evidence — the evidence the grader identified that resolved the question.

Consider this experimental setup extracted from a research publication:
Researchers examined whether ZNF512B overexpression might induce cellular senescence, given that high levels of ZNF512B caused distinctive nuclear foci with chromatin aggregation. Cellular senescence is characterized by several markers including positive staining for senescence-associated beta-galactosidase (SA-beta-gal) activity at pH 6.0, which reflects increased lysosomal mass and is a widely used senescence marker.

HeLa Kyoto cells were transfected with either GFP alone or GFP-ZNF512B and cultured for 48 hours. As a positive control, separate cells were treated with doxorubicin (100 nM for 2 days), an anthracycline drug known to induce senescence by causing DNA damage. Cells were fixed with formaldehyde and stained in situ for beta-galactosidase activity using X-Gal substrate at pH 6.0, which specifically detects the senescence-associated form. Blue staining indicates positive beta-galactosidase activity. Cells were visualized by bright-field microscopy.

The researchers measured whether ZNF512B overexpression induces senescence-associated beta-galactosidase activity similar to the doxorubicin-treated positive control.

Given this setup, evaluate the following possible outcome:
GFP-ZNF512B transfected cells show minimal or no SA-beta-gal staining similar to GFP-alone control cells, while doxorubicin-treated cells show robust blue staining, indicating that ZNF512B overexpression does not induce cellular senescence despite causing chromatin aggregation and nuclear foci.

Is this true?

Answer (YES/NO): YES